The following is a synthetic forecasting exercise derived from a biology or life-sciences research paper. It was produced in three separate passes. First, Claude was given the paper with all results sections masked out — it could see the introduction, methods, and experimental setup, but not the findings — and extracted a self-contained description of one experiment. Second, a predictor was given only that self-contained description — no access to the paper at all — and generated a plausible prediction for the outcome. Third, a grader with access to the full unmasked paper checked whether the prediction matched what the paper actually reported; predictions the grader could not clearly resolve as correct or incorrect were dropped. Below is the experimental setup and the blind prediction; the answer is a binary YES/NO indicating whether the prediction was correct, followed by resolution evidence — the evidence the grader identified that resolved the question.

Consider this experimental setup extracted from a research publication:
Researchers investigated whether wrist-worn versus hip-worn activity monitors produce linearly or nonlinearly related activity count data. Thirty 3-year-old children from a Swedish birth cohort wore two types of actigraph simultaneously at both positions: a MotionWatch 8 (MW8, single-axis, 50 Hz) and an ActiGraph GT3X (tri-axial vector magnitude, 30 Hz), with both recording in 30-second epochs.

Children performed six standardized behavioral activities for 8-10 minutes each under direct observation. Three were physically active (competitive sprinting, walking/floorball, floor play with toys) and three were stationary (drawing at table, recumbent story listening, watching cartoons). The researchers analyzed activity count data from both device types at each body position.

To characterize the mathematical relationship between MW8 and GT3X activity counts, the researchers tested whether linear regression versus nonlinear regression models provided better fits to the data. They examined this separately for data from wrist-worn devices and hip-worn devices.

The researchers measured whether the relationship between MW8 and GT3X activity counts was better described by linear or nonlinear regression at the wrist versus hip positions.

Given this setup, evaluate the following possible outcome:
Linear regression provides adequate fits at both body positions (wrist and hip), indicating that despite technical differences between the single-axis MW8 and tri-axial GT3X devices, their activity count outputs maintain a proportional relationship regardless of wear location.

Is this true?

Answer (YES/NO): NO